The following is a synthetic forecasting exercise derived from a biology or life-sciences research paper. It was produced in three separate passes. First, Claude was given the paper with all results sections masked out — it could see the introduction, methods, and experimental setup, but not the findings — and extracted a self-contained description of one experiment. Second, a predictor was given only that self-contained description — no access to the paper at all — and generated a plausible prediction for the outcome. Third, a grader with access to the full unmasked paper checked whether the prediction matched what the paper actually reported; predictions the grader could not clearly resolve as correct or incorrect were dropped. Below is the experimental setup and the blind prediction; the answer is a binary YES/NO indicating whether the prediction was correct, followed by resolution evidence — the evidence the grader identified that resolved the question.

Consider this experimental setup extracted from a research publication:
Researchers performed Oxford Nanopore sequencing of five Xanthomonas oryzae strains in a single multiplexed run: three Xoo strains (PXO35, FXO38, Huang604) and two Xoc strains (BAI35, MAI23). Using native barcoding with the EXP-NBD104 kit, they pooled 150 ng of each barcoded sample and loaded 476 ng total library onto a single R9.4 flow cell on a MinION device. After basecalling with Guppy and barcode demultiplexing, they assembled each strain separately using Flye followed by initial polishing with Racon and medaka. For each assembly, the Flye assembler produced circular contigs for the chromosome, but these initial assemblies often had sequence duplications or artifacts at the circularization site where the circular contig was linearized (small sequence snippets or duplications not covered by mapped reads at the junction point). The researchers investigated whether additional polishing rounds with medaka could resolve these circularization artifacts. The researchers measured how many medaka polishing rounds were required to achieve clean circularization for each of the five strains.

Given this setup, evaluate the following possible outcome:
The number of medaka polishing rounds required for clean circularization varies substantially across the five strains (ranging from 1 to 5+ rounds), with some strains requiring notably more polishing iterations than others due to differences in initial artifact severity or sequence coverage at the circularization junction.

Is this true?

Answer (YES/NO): NO